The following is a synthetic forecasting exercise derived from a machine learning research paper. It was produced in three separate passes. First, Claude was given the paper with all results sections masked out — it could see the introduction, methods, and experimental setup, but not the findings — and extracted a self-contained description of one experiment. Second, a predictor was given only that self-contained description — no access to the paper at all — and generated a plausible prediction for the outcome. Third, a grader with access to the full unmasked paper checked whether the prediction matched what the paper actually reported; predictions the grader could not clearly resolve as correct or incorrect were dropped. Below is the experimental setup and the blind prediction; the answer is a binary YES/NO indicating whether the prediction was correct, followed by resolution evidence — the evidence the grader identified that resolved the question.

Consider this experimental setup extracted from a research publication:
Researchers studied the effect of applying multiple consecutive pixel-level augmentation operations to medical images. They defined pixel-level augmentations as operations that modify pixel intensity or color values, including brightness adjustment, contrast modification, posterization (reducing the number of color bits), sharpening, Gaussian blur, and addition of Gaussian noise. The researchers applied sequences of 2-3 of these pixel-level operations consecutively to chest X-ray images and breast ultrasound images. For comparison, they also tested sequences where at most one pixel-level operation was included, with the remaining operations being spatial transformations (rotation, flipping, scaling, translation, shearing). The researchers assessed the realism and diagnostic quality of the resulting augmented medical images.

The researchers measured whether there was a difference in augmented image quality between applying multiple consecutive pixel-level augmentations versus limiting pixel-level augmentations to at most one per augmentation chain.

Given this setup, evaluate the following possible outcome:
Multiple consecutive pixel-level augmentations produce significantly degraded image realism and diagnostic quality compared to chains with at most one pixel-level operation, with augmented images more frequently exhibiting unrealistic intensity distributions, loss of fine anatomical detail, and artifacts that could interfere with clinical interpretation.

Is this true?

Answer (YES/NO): YES